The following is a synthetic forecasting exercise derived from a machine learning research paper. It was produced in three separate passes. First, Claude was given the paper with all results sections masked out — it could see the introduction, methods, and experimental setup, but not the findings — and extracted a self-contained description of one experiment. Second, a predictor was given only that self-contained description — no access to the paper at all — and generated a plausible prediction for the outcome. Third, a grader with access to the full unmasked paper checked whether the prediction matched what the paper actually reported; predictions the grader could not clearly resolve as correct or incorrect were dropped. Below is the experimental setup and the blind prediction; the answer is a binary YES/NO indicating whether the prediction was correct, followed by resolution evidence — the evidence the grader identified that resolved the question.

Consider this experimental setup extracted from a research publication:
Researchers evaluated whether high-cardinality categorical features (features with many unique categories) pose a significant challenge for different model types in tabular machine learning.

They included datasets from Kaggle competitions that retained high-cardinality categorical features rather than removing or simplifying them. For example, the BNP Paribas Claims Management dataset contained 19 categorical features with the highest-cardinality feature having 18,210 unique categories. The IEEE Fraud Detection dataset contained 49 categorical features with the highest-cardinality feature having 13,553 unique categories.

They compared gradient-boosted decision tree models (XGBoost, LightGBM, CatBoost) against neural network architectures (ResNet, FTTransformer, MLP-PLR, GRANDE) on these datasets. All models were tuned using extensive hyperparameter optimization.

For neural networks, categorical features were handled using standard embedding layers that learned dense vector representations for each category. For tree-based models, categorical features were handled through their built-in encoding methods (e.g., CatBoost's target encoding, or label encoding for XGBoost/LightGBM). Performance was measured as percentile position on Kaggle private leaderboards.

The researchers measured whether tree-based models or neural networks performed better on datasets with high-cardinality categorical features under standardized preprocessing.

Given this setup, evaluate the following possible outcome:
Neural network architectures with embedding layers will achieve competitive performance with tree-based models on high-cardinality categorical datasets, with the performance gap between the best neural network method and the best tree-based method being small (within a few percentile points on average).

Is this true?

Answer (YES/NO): NO